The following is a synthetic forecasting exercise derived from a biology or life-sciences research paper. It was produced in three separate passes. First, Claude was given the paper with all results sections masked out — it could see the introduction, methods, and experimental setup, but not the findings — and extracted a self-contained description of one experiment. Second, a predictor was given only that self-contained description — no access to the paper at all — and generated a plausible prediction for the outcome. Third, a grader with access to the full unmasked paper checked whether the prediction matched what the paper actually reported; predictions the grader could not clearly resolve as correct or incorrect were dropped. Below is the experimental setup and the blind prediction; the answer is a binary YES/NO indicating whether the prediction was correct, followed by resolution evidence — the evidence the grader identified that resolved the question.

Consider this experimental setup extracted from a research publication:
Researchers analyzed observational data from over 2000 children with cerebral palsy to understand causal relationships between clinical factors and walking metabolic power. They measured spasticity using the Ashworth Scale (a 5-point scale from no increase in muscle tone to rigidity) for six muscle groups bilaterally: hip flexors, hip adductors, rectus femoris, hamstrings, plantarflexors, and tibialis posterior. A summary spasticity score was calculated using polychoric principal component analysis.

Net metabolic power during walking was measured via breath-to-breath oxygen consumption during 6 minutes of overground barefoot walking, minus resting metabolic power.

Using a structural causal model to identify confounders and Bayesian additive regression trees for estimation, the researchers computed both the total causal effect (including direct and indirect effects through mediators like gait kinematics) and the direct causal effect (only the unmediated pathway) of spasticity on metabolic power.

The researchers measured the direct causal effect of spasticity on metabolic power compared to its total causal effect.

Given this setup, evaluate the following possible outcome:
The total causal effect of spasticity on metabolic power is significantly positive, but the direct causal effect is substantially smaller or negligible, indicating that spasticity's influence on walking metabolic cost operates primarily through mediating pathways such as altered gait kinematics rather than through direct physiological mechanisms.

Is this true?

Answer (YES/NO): YES